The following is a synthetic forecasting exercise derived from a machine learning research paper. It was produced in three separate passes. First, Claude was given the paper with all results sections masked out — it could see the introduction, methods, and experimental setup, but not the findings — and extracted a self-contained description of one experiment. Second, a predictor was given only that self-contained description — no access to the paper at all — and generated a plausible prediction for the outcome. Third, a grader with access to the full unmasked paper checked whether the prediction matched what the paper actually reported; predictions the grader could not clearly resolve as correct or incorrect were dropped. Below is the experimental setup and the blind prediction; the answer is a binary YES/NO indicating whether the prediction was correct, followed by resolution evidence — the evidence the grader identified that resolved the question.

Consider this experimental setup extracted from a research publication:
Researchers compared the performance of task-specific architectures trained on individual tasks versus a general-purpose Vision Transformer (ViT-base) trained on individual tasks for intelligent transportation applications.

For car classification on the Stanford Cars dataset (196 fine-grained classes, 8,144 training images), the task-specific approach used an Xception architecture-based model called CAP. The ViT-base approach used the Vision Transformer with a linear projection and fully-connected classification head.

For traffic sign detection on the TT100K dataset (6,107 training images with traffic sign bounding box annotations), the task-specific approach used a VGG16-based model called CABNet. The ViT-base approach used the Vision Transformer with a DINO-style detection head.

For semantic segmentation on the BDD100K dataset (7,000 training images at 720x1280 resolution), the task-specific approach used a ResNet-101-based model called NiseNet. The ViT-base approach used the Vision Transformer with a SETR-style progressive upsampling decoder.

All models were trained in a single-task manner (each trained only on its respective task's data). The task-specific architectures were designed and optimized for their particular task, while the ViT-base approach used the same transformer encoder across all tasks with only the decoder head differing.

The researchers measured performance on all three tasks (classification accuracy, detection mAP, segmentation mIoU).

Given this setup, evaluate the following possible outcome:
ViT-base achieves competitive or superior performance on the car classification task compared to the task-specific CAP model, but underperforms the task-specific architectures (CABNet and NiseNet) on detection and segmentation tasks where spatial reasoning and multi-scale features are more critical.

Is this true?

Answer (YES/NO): NO